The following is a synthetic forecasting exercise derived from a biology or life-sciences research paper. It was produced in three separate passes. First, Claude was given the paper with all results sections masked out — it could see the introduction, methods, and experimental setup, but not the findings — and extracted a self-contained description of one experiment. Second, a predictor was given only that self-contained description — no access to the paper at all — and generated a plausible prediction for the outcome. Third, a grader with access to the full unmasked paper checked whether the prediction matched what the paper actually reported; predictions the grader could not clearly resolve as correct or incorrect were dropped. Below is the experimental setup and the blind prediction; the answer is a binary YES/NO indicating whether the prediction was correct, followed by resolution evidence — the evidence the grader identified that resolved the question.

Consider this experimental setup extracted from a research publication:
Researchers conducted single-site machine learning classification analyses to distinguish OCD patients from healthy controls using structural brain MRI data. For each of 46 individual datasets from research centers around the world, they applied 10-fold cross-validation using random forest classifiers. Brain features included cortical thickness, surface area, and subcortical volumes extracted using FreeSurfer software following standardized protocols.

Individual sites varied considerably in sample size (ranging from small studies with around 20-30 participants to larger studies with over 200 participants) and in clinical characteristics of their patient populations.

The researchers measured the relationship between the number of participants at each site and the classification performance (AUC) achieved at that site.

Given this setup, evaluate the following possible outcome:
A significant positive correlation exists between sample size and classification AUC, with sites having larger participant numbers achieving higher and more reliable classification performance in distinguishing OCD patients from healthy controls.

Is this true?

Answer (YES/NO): NO